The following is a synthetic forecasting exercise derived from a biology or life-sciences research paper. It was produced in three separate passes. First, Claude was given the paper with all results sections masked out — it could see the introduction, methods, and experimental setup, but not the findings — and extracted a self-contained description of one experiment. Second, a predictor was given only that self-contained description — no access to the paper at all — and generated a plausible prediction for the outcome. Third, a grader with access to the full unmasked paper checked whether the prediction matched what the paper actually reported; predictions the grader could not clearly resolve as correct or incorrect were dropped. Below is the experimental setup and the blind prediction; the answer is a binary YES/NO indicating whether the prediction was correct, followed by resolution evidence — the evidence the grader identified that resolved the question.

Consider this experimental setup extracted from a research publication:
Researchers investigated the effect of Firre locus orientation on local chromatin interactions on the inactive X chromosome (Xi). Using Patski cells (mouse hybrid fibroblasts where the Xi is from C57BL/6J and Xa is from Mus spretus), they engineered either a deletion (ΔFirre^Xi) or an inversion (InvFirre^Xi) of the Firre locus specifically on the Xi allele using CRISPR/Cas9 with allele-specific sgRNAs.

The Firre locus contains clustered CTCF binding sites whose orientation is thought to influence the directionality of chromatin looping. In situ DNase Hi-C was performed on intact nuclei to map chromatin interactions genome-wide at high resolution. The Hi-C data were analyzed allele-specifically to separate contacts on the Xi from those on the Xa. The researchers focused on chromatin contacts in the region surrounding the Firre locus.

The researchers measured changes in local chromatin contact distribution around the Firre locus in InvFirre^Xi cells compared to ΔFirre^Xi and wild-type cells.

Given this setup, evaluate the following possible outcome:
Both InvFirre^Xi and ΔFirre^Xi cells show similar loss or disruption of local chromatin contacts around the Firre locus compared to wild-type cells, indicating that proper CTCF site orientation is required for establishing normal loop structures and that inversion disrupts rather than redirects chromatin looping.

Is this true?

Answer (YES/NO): NO